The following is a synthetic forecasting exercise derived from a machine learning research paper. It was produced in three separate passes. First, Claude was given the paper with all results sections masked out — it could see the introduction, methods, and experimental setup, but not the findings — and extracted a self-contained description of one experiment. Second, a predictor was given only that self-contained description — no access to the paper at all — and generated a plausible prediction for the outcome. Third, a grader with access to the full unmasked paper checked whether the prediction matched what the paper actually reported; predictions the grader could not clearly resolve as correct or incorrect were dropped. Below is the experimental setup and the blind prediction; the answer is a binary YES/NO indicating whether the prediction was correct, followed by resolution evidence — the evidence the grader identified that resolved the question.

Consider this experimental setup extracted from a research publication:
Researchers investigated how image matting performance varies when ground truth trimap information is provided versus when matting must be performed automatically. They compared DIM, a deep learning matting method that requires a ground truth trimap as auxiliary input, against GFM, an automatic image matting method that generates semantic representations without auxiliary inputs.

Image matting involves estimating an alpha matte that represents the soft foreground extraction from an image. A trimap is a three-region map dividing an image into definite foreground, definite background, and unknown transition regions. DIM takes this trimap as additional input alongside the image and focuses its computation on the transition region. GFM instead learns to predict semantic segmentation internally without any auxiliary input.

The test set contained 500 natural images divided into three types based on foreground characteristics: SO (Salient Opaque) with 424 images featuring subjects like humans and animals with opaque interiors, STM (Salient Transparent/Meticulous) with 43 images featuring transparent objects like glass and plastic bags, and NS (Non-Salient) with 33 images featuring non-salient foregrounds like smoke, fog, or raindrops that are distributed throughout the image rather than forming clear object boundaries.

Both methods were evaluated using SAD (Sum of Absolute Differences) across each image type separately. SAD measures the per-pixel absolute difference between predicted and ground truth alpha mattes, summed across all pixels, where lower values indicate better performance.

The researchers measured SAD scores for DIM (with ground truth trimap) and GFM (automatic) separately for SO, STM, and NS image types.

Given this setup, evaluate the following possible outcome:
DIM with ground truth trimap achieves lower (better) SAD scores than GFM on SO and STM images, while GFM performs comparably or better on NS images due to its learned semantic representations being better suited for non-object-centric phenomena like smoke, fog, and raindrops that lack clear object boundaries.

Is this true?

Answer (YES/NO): YES